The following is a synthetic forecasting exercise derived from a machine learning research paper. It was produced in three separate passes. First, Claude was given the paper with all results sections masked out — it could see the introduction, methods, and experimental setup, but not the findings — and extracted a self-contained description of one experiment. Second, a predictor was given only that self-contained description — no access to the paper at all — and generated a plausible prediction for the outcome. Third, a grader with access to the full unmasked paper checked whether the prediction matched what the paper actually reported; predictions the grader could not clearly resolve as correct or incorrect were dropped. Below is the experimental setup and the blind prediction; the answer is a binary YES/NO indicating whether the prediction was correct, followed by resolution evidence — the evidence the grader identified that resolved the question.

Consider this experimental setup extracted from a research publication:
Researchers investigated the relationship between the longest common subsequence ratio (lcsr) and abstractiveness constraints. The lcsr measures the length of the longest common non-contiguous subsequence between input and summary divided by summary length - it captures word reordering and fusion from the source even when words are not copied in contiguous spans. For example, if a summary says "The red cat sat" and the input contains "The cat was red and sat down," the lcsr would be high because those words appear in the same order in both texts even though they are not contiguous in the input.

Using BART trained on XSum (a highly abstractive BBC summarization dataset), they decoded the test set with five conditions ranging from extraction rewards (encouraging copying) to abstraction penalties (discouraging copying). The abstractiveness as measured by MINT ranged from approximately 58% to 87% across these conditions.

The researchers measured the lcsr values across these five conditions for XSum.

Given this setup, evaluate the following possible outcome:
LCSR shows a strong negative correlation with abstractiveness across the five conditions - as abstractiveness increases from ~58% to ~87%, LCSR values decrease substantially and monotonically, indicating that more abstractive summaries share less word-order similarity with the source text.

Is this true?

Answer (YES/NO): NO